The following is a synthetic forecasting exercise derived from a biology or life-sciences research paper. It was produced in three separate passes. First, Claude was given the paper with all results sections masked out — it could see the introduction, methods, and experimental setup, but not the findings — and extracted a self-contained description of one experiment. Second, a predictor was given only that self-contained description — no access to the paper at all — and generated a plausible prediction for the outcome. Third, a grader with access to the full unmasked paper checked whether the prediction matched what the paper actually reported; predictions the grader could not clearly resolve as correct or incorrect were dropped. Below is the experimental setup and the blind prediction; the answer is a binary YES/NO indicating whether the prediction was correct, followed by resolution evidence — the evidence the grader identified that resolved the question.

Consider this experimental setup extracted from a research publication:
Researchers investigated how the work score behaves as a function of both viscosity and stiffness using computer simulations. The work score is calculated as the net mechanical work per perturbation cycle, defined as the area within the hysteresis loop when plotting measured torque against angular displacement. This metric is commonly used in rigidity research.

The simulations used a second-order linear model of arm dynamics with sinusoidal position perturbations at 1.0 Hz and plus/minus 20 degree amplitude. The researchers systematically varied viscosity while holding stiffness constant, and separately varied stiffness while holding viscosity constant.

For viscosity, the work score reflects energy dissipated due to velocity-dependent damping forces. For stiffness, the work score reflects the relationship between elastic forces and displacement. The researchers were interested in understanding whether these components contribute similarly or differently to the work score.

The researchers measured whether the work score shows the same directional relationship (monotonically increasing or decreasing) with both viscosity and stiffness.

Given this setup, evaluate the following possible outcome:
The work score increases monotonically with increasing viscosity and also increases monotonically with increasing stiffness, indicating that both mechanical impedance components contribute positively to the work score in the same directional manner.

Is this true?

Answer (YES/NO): NO